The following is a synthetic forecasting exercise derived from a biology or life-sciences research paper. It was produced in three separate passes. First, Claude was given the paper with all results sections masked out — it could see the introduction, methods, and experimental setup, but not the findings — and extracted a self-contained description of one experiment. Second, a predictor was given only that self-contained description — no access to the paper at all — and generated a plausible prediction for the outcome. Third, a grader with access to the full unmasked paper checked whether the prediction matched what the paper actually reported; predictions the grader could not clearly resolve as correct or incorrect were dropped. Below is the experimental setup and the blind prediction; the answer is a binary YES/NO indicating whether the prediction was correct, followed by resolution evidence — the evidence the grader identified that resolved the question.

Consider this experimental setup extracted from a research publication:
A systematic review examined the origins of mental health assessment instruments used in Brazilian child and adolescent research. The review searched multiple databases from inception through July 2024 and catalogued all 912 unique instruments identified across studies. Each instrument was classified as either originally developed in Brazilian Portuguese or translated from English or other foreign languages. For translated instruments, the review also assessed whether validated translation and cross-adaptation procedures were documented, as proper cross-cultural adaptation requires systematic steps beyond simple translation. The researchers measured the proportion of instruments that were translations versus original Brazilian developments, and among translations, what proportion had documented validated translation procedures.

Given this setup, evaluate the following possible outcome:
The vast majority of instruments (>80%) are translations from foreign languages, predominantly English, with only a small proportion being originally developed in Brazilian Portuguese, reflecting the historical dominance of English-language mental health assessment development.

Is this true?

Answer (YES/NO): YES